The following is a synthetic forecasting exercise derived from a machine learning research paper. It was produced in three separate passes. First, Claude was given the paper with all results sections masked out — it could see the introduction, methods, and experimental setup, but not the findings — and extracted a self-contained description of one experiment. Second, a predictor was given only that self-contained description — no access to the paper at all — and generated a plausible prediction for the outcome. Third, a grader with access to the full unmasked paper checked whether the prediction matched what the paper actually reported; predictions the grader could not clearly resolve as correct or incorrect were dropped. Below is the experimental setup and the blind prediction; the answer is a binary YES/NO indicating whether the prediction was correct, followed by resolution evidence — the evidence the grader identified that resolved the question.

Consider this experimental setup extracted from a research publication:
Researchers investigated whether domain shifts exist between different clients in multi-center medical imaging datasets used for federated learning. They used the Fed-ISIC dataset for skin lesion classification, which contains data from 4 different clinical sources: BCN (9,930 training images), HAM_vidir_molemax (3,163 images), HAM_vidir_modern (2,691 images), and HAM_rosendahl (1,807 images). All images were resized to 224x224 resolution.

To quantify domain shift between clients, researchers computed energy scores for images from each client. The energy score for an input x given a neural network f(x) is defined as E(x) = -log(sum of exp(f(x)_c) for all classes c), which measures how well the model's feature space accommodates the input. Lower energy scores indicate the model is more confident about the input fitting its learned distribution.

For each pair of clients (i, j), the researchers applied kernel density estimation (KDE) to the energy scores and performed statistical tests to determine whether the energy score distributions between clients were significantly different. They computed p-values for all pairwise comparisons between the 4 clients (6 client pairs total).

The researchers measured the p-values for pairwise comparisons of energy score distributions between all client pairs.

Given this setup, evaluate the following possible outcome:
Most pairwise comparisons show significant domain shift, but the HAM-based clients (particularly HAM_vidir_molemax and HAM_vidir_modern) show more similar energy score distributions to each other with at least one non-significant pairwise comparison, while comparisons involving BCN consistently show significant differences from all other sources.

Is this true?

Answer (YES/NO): NO